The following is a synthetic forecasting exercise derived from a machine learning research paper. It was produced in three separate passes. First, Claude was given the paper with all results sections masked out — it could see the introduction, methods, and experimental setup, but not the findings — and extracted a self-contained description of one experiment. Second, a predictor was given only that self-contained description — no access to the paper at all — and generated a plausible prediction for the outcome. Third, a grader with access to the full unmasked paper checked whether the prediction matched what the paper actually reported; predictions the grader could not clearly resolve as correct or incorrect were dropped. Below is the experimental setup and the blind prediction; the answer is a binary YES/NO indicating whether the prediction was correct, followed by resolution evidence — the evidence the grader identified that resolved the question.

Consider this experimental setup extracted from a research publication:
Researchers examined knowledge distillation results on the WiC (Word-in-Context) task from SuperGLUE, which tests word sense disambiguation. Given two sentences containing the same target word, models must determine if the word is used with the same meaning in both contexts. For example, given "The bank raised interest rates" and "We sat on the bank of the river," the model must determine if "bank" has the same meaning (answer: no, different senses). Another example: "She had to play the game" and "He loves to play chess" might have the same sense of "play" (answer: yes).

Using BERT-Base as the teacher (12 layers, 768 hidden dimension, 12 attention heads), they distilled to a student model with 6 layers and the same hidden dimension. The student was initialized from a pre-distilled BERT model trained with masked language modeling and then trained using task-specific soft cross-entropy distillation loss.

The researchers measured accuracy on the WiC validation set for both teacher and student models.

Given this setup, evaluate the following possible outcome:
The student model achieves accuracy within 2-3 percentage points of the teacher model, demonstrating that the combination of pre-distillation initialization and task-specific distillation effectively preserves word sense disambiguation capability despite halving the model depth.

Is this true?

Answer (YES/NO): YES